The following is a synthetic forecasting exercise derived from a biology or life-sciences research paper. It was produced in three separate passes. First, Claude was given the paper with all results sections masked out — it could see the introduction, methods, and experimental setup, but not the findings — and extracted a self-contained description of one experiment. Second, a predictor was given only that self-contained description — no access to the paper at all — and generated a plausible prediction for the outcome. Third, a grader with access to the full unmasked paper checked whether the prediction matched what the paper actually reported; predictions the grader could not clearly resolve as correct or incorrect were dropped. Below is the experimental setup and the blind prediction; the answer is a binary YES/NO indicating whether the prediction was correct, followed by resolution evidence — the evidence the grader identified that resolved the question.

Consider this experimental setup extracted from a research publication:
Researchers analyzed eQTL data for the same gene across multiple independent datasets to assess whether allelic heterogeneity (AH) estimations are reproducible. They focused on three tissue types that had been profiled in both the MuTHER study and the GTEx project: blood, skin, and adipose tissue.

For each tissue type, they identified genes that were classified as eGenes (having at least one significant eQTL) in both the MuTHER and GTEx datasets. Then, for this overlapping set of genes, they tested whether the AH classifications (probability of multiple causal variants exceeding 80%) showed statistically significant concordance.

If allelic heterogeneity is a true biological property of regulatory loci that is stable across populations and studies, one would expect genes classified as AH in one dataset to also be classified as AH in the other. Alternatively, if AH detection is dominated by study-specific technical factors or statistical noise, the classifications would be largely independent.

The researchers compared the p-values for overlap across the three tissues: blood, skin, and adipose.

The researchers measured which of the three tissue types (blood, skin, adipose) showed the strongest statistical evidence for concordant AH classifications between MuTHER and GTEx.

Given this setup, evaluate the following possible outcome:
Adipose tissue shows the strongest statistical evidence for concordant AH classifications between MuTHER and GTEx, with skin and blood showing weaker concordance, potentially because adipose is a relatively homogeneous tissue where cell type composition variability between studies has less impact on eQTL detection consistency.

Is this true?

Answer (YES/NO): NO